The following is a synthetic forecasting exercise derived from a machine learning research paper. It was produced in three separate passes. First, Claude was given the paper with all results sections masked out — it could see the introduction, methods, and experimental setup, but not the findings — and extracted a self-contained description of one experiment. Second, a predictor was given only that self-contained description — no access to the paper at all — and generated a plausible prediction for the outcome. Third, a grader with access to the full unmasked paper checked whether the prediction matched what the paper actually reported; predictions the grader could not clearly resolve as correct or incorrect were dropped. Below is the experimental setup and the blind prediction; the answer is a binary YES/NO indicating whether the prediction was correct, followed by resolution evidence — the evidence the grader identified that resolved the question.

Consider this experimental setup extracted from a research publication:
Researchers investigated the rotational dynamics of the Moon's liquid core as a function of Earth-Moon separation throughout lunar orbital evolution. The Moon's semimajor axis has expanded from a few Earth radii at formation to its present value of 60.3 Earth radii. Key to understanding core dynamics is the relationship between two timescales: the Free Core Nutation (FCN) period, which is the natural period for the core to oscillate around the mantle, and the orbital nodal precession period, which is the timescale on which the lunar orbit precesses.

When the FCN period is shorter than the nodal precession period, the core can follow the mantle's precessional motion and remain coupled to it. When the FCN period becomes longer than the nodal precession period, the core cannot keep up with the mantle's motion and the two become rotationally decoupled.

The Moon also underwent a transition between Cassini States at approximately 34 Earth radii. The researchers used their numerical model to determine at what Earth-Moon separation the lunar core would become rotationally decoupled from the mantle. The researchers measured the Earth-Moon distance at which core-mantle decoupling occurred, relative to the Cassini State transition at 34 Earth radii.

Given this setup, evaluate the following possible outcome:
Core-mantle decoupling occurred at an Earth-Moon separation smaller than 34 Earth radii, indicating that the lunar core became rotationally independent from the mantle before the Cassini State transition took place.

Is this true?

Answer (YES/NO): YES